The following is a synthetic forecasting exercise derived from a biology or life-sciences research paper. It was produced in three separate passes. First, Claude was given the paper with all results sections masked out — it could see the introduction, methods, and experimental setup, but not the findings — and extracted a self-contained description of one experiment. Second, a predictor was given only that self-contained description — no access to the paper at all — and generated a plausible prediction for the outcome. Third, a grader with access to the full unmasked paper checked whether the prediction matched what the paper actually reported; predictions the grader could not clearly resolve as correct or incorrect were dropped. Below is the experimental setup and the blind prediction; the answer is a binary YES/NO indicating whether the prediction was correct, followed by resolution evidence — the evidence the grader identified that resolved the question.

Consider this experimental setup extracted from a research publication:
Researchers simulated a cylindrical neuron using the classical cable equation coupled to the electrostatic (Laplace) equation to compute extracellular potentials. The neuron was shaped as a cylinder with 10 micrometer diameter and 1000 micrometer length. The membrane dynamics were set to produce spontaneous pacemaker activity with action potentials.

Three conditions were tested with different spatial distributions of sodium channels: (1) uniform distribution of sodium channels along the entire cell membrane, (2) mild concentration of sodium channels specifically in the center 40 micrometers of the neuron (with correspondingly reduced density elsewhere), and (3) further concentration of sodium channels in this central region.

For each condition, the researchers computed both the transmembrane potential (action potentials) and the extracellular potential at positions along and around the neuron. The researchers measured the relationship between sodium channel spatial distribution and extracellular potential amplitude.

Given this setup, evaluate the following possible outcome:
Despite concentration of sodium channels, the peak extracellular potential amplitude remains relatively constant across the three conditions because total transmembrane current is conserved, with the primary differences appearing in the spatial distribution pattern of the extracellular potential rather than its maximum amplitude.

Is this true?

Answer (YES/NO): NO